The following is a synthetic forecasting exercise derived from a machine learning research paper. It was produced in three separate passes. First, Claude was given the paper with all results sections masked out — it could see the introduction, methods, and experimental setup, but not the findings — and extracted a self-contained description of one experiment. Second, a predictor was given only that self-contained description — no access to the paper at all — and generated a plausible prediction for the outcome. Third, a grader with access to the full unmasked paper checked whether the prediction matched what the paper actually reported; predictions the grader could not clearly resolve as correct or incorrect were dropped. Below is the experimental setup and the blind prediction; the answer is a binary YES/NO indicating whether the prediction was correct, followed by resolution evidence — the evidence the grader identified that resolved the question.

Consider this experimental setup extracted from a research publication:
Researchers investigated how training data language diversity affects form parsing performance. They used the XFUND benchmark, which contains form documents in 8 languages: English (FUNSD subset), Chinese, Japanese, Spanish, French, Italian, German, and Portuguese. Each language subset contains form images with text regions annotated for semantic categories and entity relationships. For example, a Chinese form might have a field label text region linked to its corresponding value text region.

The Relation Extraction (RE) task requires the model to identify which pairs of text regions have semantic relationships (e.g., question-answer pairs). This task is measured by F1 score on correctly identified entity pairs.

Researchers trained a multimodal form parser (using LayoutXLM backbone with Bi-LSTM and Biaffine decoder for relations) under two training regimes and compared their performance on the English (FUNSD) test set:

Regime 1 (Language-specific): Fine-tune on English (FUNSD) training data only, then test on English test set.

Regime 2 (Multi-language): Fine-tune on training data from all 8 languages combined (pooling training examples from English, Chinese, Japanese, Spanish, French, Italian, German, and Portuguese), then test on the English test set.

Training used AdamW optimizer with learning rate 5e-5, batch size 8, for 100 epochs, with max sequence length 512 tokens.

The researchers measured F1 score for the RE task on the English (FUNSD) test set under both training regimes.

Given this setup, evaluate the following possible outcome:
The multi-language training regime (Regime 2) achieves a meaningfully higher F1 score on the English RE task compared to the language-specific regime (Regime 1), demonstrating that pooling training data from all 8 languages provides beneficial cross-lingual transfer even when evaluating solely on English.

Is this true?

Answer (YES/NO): YES